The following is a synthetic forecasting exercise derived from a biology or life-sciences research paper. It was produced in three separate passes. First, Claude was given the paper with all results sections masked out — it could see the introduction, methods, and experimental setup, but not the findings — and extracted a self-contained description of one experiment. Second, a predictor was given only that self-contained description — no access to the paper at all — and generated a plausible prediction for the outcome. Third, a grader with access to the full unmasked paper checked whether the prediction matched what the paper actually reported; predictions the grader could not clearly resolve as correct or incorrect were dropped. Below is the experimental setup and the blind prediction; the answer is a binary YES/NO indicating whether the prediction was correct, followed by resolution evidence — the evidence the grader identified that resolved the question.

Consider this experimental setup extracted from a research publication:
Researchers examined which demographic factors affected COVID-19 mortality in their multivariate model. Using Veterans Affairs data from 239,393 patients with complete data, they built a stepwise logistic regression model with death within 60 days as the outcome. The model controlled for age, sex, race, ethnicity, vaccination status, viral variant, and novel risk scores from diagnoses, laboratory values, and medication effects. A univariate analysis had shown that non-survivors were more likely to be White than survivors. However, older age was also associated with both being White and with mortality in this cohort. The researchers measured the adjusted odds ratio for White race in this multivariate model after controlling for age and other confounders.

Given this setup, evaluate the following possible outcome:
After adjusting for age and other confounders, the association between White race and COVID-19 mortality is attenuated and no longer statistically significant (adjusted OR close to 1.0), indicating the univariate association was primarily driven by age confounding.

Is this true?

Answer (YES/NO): NO